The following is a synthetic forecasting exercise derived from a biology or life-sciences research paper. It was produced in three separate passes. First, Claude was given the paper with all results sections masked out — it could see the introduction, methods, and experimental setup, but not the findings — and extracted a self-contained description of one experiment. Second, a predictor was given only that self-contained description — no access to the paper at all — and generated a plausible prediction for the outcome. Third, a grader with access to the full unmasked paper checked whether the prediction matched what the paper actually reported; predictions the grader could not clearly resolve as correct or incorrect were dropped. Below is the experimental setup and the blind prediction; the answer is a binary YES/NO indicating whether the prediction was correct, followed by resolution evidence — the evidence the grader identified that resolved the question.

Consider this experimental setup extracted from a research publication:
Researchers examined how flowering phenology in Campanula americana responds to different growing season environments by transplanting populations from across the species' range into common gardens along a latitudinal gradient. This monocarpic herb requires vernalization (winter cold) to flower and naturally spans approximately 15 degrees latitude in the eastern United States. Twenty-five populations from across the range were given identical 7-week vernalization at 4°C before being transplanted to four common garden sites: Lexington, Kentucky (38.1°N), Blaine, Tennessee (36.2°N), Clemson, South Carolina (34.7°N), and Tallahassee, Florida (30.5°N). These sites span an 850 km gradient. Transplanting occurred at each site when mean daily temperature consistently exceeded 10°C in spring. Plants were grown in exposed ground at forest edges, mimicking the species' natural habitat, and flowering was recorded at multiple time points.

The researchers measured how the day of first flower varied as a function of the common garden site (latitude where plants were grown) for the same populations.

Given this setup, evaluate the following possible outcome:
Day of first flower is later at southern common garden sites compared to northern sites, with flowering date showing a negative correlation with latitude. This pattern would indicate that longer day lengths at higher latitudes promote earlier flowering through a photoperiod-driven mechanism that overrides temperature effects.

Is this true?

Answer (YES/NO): NO